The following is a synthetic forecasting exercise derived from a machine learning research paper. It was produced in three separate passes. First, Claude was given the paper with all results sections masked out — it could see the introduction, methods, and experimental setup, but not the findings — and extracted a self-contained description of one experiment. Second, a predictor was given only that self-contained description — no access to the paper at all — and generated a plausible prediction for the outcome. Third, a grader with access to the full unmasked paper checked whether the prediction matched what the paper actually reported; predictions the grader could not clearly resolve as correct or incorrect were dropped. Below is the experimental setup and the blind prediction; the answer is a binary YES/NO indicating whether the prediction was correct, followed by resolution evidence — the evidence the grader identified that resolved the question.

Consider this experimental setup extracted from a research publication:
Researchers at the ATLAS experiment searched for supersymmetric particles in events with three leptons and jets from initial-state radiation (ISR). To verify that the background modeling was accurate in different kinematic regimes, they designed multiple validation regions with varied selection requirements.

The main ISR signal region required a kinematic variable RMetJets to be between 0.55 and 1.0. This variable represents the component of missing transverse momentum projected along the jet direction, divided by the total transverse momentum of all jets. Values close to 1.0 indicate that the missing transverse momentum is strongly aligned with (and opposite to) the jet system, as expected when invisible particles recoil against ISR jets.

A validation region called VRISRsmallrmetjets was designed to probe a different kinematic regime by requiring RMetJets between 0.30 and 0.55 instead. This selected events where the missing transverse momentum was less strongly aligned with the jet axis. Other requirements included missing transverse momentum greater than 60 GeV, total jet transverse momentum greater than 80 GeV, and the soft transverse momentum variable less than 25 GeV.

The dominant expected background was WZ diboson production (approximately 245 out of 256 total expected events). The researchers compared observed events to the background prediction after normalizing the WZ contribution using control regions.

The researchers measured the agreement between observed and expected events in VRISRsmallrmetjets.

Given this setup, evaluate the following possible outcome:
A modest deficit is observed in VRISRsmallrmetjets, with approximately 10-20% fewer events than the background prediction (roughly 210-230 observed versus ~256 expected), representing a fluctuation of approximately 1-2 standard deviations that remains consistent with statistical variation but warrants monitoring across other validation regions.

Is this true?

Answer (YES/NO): NO